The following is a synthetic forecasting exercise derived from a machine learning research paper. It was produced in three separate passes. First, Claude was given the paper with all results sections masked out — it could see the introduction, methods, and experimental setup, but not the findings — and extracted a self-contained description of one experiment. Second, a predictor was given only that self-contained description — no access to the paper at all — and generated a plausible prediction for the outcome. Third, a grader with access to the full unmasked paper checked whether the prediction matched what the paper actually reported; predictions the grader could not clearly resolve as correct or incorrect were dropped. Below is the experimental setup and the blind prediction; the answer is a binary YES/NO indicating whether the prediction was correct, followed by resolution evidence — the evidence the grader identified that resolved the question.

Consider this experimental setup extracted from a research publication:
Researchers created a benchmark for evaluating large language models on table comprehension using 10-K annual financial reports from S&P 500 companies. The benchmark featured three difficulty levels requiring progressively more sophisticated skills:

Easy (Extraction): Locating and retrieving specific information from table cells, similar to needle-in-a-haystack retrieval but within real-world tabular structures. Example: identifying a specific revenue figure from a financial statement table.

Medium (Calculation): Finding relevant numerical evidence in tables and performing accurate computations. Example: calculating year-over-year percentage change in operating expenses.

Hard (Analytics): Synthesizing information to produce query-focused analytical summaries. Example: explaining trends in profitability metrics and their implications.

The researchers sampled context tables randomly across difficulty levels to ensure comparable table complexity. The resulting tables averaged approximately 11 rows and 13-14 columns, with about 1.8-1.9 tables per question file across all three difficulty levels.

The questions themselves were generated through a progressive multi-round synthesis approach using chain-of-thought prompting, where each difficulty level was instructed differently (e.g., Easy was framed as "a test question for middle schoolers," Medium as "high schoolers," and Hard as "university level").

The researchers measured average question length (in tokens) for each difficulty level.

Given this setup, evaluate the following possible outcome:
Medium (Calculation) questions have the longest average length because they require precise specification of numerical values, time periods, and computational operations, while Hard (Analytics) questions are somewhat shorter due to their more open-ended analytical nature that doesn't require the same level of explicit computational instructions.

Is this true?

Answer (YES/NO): NO